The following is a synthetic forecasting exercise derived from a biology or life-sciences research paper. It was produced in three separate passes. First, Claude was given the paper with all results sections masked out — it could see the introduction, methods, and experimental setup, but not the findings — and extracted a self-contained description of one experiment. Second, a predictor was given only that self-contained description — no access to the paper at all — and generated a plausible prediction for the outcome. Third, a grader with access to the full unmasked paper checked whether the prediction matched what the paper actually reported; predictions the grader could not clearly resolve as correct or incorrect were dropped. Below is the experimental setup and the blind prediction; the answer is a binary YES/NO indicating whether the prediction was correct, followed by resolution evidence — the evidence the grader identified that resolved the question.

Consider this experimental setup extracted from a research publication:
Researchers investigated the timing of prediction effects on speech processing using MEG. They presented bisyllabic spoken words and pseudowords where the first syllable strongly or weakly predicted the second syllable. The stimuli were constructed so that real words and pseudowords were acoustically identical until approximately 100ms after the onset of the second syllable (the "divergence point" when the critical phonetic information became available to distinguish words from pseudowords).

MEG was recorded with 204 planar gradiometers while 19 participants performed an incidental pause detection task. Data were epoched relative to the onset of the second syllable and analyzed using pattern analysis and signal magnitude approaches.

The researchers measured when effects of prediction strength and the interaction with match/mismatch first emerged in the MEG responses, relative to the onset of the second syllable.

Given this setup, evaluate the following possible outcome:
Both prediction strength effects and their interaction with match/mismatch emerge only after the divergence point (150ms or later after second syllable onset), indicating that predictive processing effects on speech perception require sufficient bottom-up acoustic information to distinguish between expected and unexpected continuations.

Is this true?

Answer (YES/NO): NO